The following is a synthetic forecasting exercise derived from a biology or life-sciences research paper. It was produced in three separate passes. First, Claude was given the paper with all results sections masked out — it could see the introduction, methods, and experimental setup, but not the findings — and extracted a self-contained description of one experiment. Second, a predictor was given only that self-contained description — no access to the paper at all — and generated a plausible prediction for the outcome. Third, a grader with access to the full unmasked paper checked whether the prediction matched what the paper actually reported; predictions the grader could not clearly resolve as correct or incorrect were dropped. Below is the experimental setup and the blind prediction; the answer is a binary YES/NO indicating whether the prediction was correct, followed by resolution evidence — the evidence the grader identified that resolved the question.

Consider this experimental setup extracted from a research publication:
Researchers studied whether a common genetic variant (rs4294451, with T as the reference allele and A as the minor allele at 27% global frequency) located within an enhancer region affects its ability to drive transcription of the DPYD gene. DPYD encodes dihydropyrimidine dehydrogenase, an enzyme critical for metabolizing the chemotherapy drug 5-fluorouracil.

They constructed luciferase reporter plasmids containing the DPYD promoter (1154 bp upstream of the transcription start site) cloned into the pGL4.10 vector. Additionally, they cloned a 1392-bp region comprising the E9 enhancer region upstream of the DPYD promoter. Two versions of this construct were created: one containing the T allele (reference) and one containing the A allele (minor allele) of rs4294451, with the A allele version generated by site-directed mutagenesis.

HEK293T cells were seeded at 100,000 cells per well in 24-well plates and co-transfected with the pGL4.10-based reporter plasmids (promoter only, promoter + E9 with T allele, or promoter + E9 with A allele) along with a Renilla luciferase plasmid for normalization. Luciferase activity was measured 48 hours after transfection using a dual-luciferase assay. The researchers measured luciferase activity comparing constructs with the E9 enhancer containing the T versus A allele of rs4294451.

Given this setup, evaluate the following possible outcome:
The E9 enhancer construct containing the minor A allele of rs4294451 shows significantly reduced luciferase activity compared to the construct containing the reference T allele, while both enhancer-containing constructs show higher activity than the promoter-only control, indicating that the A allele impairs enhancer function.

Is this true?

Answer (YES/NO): NO